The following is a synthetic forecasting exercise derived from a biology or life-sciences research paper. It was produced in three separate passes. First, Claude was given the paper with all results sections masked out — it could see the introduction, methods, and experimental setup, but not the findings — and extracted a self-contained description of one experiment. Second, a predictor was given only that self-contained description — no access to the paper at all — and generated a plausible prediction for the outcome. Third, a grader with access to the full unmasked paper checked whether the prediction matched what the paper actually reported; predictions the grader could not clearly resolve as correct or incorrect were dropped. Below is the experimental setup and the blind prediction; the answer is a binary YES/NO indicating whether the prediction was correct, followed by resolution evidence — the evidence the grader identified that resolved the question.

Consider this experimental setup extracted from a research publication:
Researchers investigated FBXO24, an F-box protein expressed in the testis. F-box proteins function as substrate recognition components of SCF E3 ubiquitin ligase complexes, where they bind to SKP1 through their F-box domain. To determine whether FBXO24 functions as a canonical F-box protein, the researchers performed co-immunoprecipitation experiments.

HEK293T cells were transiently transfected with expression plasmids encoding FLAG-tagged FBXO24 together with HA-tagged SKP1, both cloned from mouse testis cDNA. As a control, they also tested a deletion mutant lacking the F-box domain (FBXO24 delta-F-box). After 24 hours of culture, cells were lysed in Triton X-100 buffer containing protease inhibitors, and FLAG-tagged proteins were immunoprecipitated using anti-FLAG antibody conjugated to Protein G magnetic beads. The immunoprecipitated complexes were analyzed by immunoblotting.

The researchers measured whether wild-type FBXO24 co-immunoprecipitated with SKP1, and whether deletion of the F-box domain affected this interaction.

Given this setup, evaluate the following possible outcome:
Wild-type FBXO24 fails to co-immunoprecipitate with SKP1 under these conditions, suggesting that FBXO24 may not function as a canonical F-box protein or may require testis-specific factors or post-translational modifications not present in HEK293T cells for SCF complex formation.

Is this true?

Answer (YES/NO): NO